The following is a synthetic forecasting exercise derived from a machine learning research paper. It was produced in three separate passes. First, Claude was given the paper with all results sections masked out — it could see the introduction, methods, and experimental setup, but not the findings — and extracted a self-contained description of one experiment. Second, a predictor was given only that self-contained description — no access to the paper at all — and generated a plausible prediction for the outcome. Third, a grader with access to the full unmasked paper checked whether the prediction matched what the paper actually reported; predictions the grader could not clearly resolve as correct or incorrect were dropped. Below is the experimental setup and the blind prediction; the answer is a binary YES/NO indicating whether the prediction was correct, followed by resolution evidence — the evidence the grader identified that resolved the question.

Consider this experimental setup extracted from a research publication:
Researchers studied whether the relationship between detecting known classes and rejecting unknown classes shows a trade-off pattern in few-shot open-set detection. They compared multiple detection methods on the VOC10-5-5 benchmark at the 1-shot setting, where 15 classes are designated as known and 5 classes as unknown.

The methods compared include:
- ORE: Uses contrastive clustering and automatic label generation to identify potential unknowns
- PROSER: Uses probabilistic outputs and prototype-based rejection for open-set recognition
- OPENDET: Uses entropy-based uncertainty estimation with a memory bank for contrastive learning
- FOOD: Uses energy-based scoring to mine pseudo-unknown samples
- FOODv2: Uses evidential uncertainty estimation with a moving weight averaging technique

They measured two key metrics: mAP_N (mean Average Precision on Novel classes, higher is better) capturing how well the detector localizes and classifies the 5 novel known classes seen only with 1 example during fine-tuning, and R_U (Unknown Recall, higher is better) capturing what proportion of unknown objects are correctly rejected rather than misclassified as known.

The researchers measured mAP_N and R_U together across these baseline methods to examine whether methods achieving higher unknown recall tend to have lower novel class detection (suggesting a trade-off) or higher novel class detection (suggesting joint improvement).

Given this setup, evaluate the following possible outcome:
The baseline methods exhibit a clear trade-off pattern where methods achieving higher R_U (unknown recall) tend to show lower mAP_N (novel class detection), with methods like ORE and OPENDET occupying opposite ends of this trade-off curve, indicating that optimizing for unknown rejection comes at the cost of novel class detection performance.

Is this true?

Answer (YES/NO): NO